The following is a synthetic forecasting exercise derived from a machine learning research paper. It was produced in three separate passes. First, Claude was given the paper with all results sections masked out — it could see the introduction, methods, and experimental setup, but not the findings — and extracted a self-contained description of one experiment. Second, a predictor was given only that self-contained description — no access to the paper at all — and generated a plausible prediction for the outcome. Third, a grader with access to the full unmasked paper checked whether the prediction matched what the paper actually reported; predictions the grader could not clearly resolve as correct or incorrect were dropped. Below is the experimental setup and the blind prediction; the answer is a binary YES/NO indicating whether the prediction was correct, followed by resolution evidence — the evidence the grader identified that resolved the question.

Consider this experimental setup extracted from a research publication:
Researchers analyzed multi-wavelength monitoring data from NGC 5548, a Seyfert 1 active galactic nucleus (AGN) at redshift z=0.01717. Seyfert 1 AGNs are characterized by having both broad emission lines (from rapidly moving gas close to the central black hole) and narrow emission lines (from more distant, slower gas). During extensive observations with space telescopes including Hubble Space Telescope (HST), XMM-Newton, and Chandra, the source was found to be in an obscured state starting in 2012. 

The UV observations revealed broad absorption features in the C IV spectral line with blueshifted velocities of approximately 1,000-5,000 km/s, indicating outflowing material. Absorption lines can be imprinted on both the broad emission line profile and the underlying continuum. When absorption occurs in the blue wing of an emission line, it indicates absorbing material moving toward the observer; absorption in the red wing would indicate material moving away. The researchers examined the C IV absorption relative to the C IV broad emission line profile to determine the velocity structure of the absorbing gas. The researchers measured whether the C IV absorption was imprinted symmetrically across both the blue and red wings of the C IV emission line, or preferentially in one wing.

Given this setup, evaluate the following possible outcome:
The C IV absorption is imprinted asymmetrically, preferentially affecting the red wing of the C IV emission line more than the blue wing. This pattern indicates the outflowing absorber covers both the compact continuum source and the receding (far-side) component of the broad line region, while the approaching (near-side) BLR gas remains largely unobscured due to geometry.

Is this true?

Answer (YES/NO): NO